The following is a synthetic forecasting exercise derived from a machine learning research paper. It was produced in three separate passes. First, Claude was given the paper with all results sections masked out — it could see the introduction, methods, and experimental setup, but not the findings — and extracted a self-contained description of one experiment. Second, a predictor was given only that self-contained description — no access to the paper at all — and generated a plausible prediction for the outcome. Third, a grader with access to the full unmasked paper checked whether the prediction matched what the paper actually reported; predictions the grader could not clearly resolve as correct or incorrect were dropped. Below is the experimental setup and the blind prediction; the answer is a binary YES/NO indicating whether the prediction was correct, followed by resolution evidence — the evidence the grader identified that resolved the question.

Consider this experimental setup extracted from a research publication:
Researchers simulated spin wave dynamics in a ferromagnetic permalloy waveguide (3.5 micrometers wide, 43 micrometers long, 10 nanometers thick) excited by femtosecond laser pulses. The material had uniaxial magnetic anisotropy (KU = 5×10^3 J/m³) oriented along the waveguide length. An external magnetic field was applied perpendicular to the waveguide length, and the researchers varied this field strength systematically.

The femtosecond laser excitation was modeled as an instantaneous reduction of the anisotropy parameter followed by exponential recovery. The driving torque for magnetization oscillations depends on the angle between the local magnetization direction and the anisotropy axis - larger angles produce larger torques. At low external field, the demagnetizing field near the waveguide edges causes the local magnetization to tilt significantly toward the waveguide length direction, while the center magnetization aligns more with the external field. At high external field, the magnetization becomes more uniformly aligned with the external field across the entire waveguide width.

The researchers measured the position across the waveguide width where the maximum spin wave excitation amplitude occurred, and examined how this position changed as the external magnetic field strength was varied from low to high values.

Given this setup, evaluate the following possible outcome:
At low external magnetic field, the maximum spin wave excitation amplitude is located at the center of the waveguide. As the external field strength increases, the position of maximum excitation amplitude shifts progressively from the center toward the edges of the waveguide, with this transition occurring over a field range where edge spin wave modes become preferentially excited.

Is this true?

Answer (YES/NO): YES